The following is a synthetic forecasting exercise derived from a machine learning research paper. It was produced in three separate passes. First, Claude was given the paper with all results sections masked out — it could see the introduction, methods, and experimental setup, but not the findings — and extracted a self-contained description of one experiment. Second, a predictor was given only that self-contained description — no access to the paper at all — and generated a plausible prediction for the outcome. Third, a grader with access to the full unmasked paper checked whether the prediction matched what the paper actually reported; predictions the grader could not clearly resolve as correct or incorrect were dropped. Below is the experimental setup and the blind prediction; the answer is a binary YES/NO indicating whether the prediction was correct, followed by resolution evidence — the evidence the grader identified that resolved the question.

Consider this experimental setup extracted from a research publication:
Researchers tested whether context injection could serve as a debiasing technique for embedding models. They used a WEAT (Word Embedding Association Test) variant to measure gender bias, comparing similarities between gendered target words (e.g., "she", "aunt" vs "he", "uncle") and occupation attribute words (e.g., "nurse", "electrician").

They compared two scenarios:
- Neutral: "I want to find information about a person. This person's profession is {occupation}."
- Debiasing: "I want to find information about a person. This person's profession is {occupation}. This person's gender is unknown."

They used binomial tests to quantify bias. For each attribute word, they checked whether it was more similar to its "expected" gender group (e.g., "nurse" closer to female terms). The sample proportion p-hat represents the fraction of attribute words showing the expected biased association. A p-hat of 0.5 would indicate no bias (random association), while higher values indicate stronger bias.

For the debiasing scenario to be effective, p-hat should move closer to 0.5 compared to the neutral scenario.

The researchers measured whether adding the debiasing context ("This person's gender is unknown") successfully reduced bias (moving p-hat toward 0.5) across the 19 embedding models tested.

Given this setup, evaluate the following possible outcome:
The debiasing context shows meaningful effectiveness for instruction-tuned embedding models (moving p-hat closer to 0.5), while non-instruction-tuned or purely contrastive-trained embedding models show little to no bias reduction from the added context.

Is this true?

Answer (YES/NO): NO